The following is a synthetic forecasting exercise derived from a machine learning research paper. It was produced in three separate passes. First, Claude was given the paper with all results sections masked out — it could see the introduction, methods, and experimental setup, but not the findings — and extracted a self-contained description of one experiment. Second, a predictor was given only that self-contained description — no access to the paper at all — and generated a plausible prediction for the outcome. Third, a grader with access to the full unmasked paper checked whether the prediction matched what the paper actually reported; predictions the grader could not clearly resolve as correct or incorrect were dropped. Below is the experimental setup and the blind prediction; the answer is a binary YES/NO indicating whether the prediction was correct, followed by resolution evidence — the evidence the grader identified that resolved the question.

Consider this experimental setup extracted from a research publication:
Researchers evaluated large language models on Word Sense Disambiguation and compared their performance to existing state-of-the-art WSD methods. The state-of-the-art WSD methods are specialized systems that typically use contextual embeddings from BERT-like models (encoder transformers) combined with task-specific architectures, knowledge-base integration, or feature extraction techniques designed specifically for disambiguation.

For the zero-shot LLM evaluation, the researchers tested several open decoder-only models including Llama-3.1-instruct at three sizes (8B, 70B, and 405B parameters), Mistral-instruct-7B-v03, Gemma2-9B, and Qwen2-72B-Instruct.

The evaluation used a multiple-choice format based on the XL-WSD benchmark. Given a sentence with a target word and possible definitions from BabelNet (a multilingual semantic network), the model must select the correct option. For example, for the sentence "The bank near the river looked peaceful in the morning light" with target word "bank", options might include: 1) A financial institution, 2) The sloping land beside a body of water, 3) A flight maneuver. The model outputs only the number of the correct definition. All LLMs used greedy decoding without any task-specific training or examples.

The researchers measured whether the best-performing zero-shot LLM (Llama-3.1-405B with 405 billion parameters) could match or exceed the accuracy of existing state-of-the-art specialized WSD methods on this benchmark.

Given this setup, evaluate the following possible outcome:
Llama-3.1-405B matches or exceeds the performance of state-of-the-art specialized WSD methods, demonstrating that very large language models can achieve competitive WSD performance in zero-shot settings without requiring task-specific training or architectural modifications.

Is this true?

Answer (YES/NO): NO